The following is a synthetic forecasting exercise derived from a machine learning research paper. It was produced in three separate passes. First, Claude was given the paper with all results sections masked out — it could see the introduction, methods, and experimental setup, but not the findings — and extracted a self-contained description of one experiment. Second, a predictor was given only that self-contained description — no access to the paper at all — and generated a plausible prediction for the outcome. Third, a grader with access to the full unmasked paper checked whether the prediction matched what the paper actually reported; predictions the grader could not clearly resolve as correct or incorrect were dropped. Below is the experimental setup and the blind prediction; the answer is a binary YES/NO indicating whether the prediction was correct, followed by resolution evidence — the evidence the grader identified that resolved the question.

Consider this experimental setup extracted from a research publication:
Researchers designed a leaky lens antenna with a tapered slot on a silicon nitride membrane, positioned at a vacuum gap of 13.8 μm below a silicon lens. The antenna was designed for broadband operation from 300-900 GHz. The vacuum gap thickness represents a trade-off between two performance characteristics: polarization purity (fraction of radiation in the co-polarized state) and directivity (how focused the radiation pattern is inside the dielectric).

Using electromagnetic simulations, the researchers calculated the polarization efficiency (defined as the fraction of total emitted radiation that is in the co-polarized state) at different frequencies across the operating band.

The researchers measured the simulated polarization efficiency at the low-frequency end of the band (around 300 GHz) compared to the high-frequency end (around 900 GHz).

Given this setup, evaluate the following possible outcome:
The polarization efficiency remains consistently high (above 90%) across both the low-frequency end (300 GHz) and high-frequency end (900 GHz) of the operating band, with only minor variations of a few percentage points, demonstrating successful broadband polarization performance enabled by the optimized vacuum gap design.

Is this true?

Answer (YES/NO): NO